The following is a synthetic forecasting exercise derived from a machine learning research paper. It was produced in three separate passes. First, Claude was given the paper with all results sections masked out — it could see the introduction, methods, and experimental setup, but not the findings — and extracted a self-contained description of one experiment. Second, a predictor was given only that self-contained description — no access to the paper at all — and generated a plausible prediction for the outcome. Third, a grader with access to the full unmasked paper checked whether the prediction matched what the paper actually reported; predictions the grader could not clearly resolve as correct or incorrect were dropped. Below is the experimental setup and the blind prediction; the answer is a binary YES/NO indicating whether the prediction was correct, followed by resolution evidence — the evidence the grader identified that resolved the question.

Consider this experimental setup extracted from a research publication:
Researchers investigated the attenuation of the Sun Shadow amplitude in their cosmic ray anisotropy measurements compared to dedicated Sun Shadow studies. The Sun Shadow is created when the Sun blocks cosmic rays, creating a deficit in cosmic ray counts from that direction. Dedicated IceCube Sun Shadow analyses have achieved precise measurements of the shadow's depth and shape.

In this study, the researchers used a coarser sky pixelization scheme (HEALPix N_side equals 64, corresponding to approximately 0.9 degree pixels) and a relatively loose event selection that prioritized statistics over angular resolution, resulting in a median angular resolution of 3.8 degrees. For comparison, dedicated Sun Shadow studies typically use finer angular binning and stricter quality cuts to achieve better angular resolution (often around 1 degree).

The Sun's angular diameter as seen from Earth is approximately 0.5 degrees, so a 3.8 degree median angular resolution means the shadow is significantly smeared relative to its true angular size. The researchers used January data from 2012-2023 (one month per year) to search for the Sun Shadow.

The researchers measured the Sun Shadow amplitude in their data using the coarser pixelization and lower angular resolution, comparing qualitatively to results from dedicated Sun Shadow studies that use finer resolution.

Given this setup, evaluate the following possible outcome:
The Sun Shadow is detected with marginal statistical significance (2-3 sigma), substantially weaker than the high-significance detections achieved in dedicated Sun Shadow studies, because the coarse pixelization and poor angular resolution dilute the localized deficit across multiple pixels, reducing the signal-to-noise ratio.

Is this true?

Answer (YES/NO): NO